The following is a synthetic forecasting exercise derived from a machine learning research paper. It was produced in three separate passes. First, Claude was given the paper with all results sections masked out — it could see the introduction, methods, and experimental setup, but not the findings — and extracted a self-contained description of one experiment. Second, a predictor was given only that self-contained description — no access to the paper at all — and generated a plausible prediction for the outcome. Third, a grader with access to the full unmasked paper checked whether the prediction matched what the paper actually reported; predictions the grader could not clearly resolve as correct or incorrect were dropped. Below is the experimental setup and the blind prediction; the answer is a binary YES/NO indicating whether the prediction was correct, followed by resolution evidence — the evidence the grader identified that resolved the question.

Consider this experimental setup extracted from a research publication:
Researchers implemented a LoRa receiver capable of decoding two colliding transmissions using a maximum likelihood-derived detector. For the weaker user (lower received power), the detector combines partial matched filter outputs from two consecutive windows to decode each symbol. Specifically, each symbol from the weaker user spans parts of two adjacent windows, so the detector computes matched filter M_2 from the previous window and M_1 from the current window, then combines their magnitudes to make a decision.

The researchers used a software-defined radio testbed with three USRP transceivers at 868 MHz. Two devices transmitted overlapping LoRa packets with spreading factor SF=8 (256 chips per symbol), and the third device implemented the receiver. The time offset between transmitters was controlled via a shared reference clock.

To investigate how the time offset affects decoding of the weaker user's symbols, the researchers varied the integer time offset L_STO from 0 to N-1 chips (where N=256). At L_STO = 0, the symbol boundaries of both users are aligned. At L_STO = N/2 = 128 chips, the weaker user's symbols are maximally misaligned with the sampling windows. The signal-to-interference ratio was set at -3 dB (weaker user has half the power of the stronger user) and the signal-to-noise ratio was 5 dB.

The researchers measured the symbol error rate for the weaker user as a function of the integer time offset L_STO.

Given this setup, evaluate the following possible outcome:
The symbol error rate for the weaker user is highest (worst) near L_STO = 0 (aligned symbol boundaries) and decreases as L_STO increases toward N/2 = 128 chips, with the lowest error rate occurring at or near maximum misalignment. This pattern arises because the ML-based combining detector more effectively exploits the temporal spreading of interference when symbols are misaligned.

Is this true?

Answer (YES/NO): YES